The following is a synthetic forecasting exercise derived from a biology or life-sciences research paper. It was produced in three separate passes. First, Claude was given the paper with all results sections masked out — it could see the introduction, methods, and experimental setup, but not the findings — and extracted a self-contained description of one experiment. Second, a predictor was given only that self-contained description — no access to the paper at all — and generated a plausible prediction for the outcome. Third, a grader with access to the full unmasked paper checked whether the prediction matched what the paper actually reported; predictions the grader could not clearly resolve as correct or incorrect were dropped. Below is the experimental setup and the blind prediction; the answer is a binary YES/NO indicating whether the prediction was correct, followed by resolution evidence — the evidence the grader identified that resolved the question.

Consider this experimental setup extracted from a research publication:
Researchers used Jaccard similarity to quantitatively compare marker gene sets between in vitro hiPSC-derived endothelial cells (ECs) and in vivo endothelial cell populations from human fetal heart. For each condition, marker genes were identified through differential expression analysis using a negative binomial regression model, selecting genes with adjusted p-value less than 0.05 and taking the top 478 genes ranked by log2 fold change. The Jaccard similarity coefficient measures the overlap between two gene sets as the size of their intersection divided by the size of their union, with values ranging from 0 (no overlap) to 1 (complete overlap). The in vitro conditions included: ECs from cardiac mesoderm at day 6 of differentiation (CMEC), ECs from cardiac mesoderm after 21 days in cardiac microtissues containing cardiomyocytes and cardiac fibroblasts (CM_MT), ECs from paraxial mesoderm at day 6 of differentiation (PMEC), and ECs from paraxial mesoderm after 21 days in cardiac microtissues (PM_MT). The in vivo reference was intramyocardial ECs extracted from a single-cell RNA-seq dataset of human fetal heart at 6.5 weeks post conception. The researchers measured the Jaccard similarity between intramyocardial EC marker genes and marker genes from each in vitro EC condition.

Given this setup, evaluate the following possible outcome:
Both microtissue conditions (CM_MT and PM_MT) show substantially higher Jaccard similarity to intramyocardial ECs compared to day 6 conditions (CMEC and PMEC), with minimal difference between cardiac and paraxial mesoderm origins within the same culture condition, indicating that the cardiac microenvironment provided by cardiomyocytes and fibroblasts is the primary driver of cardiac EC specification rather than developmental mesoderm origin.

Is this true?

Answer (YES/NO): NO